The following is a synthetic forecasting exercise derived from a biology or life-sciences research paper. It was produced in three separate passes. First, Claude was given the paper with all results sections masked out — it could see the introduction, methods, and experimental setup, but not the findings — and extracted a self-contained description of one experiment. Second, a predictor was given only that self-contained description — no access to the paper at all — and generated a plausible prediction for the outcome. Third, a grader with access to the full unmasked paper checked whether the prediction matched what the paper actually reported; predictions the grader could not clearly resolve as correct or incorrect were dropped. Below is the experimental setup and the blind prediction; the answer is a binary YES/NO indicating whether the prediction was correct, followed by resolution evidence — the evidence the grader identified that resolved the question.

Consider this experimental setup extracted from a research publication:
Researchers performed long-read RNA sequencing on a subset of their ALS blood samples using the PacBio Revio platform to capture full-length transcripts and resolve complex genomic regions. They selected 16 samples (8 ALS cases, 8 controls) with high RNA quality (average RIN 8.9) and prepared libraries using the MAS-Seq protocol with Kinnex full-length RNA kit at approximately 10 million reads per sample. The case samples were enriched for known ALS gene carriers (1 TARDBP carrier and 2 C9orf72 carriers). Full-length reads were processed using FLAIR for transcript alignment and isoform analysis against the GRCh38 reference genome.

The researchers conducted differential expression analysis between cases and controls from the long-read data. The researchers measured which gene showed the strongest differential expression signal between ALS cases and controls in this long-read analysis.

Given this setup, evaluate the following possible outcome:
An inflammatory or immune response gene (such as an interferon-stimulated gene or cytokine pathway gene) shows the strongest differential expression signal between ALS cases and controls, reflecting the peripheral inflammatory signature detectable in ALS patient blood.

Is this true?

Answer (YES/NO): NO